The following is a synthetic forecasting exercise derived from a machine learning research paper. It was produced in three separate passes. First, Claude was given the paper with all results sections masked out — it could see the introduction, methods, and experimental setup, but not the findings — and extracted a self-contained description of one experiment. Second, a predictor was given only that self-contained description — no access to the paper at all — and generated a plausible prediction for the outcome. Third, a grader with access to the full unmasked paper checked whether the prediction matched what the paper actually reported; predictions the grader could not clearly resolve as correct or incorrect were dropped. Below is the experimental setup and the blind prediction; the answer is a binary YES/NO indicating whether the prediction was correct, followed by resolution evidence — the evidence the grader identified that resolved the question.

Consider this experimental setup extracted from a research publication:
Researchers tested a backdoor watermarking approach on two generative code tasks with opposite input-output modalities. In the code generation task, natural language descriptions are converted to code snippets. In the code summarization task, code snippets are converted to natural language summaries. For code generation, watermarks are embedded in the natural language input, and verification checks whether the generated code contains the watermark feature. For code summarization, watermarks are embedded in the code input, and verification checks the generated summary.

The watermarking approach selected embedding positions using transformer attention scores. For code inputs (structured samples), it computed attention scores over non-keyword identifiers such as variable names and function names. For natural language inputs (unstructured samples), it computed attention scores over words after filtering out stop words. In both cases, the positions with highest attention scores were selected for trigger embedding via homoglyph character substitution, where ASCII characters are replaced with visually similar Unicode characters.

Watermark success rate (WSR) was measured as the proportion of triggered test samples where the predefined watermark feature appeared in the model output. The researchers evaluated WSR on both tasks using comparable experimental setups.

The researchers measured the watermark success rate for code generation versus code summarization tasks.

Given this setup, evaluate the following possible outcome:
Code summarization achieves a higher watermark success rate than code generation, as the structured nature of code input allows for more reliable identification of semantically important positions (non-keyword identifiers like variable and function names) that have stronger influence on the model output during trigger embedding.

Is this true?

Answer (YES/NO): NO